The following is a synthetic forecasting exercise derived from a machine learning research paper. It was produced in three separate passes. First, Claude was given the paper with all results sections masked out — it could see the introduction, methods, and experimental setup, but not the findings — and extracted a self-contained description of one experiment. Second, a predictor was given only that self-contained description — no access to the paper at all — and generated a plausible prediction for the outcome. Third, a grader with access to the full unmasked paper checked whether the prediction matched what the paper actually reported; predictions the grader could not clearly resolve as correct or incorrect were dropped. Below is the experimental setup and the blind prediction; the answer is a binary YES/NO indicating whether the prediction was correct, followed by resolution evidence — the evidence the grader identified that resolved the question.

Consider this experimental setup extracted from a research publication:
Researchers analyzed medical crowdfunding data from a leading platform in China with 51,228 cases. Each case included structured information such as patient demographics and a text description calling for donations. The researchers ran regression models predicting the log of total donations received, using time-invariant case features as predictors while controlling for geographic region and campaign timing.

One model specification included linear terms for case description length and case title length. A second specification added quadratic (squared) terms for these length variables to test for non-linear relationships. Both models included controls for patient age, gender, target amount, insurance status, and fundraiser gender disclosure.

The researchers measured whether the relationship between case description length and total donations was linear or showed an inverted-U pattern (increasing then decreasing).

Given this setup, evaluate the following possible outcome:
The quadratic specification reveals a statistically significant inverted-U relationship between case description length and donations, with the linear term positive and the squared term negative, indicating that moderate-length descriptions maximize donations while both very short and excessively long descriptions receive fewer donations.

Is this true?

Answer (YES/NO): YES